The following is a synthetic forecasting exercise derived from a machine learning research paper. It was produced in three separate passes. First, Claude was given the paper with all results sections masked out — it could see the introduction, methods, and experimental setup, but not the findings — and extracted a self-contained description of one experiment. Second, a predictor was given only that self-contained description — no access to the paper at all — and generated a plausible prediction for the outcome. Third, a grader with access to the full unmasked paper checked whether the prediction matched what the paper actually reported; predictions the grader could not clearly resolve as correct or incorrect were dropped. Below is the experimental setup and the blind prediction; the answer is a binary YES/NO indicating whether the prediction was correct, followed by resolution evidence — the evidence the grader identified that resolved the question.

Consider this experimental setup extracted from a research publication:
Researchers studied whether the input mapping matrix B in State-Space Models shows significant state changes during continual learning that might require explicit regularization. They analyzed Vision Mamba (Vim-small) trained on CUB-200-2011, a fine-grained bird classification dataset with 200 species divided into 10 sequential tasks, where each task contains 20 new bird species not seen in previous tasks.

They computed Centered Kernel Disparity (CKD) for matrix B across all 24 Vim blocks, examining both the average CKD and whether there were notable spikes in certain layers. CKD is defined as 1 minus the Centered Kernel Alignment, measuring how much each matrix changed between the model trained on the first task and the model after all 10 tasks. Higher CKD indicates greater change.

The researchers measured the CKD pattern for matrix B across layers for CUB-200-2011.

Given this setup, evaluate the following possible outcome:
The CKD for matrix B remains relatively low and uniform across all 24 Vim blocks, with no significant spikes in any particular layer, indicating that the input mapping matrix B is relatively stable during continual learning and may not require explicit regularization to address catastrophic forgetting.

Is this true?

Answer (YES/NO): NO